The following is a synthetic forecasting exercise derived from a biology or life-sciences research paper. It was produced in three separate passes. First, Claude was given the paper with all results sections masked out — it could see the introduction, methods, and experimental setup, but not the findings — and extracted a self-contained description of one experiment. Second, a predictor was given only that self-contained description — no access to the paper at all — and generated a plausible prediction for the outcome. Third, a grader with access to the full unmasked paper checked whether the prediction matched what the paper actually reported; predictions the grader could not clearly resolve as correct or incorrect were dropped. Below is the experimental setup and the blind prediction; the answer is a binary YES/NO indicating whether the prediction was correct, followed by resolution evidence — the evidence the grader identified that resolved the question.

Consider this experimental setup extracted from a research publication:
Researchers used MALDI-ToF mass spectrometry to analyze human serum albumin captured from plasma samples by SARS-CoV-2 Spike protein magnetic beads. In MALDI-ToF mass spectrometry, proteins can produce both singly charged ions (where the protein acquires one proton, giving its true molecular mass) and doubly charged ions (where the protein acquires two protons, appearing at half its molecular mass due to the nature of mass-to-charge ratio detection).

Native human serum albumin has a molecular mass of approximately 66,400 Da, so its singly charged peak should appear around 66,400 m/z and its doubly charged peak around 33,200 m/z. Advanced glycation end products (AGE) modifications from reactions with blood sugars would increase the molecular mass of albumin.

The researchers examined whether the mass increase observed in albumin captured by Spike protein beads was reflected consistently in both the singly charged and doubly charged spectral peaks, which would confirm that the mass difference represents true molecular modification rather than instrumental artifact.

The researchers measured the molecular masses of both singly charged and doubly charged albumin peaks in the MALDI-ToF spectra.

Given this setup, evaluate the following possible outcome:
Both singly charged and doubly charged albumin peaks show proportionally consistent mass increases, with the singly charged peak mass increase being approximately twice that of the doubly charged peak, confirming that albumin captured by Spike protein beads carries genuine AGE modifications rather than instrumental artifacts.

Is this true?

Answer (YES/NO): YES